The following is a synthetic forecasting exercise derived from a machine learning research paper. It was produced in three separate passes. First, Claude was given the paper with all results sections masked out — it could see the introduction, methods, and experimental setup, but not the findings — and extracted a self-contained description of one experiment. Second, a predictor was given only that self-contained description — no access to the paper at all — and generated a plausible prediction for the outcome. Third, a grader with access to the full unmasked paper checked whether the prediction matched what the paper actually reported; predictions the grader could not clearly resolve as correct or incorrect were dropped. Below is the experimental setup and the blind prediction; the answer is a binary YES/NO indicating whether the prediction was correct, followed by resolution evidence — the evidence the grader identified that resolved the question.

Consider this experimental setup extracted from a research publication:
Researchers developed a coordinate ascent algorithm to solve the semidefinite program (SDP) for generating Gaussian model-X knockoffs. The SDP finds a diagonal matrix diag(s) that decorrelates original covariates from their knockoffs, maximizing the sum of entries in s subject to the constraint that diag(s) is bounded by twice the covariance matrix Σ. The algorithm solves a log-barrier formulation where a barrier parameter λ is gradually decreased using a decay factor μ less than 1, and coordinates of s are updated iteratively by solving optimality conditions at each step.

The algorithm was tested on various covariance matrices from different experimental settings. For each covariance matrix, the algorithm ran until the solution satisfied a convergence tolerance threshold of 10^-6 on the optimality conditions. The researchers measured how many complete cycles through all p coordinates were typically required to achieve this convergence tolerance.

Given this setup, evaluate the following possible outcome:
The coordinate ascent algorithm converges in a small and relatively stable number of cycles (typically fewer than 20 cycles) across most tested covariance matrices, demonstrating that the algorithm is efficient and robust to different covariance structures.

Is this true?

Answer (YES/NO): NO